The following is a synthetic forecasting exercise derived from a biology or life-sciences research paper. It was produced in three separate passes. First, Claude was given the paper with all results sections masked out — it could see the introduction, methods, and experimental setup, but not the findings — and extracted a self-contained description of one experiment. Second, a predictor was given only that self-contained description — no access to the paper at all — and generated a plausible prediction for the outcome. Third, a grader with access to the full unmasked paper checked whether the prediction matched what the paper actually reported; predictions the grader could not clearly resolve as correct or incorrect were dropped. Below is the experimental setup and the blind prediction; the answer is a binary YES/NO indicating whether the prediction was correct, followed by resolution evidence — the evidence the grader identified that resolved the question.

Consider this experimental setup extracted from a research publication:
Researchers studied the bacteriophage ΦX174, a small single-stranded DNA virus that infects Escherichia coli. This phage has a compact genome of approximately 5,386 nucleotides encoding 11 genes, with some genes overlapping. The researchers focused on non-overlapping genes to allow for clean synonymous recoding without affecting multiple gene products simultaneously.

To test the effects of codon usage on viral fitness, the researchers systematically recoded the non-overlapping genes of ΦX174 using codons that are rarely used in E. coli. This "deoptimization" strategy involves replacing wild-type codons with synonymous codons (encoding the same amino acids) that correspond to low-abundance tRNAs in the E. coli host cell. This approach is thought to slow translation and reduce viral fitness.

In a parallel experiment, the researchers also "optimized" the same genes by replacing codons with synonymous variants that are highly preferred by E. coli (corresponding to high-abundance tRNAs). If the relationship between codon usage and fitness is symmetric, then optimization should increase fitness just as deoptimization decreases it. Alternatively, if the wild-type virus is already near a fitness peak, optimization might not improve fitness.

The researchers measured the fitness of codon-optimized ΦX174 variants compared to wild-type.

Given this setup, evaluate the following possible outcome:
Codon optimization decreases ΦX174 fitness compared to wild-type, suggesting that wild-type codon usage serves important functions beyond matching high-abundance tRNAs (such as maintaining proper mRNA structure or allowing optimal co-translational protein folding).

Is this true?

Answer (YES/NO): NO